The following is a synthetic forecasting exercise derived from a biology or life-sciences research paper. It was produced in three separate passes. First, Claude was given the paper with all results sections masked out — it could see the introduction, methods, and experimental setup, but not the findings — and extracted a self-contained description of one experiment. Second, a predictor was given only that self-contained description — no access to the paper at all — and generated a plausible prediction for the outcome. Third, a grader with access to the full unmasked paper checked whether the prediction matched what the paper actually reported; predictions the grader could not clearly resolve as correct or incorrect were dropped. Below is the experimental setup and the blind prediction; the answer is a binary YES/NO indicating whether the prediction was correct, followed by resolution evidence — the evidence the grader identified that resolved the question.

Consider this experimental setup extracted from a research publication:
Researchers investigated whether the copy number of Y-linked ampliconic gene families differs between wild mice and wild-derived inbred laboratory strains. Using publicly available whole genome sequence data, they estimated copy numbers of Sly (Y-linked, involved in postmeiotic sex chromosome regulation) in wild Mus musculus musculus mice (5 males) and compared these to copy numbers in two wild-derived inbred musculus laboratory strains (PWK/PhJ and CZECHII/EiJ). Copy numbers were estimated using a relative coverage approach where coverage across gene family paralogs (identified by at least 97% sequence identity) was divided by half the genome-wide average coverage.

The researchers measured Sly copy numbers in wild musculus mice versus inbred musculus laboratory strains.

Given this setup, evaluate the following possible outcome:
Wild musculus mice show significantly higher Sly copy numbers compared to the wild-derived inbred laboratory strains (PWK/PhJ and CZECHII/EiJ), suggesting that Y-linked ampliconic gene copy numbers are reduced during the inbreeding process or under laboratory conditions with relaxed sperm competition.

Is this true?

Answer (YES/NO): NO